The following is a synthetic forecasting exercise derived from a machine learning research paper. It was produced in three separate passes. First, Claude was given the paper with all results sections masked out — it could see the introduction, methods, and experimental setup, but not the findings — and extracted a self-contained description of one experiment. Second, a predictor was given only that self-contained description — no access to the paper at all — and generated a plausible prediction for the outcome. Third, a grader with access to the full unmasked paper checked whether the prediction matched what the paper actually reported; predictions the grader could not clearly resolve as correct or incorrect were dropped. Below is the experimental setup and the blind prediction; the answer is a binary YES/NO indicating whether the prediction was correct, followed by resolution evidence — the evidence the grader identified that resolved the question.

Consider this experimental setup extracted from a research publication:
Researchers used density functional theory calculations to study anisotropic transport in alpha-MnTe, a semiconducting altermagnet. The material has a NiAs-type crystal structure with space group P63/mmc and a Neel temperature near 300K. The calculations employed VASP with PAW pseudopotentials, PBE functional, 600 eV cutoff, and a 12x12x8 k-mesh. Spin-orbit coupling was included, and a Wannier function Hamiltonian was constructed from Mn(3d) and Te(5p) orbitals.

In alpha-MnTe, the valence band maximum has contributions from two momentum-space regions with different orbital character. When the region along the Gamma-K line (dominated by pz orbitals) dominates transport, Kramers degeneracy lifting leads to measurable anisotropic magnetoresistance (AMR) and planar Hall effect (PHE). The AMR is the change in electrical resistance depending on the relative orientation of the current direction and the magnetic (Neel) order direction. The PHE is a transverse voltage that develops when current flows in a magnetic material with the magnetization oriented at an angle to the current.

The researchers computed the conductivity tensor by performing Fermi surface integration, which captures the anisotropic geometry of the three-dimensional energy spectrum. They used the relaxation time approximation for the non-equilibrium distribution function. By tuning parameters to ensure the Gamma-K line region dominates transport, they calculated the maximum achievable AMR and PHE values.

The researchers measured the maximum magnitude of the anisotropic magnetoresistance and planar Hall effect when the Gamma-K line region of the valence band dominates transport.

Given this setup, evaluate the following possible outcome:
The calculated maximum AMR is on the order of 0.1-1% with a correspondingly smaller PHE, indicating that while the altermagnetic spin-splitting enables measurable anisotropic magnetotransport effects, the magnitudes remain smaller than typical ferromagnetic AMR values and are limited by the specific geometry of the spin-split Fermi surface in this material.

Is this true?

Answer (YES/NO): NO